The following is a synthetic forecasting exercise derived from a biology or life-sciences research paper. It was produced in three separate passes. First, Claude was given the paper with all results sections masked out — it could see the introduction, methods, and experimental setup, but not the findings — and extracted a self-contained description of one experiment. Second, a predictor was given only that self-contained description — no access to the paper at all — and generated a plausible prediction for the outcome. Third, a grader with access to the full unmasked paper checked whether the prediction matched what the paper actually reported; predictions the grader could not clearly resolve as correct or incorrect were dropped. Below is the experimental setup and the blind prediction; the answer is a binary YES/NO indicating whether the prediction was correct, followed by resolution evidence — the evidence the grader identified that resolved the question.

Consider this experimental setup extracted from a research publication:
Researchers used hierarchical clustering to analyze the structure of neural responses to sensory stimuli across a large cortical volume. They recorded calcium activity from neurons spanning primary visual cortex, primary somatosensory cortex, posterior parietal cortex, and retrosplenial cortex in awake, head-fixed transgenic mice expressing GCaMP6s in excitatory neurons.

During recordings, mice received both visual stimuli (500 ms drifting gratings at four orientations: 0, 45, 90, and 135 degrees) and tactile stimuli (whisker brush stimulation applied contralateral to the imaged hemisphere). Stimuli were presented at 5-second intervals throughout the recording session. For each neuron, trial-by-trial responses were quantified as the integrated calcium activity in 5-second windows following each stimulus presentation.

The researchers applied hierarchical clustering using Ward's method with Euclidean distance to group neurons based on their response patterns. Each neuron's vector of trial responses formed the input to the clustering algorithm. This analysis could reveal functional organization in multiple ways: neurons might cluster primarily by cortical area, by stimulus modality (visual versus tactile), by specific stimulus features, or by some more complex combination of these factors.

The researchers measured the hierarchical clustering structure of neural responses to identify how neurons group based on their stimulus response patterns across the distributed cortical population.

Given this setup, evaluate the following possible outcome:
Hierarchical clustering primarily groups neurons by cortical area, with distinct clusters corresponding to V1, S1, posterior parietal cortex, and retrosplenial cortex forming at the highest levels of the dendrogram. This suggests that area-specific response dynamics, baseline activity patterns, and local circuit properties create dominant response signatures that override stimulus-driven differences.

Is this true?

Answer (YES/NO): NO